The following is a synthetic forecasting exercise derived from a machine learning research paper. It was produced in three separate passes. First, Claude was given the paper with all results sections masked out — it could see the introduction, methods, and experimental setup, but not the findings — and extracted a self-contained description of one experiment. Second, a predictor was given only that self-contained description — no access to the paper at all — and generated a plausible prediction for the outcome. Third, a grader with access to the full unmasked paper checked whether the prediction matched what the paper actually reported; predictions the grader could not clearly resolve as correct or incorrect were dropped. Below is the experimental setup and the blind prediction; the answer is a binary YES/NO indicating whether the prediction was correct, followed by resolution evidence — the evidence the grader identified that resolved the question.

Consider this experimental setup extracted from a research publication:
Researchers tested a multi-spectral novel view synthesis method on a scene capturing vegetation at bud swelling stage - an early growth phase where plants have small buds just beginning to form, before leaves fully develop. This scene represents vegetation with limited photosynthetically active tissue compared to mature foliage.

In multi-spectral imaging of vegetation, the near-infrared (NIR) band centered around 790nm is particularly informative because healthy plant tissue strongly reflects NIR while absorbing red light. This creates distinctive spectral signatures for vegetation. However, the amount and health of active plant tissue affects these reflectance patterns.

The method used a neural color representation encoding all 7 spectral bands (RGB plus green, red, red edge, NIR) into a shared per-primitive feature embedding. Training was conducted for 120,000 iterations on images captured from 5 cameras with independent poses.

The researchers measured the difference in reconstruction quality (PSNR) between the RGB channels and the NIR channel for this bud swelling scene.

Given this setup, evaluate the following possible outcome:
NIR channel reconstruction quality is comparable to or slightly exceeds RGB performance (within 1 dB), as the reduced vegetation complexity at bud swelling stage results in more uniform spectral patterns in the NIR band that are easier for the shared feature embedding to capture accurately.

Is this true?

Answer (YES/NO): NO